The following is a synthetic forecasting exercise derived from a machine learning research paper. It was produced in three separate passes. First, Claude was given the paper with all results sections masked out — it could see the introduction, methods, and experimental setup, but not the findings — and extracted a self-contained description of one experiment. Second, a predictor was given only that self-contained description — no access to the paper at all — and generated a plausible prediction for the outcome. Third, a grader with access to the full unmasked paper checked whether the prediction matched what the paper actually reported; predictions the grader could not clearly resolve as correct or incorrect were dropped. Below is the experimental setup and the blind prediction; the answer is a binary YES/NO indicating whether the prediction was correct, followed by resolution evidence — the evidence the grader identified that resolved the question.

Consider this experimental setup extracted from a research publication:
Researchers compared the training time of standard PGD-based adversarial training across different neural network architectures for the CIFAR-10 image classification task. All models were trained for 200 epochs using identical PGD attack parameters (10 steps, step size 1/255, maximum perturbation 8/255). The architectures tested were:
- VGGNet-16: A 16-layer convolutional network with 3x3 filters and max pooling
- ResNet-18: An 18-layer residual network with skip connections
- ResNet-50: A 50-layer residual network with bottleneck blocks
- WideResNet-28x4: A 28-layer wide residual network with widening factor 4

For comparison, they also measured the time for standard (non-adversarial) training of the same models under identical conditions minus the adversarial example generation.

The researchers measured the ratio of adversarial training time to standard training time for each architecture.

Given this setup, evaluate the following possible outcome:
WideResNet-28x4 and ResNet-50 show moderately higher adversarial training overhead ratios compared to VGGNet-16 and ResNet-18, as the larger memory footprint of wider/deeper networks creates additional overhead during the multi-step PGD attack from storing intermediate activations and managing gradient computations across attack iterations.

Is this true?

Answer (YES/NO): NO